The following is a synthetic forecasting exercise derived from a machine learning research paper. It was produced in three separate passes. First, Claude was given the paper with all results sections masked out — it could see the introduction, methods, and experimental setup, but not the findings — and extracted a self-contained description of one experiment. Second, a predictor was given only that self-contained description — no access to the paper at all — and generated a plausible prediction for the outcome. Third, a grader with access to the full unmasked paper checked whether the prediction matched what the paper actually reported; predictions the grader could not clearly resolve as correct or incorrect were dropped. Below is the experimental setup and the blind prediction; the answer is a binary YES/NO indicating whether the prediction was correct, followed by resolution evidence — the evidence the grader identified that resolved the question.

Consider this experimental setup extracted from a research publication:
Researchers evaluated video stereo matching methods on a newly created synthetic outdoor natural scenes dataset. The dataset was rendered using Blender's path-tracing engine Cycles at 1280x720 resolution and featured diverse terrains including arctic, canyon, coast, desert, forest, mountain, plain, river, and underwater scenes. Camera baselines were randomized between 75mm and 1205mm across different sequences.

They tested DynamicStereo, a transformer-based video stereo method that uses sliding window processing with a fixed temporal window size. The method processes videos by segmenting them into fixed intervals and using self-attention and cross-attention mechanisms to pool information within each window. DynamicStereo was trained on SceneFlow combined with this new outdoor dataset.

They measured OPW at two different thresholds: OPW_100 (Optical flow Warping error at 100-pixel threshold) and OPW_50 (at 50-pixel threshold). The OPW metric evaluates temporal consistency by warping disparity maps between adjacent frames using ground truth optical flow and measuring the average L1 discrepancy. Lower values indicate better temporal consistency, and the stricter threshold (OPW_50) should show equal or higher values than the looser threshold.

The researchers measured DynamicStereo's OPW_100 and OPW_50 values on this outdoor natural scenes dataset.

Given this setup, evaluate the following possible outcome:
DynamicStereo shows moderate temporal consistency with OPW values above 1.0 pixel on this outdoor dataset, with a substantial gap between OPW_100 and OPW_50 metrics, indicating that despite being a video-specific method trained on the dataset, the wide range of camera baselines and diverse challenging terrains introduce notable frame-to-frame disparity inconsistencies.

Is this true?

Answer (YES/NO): NO